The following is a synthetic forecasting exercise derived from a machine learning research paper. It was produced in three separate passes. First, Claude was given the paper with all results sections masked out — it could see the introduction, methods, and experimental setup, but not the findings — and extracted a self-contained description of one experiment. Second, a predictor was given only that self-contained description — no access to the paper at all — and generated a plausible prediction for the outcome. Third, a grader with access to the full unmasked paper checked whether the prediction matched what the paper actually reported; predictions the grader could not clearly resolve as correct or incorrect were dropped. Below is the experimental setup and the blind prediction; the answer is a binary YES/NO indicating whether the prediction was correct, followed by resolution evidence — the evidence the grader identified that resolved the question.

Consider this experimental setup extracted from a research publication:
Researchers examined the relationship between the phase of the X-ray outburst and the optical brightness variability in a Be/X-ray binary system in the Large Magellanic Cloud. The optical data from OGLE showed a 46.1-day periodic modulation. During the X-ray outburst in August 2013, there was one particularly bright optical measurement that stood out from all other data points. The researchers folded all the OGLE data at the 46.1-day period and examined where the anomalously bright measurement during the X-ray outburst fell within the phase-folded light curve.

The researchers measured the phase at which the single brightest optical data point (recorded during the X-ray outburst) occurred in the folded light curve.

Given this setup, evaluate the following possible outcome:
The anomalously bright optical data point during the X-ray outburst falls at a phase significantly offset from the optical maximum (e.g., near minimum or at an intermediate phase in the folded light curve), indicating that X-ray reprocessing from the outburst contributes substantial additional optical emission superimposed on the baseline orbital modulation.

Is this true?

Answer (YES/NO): NO